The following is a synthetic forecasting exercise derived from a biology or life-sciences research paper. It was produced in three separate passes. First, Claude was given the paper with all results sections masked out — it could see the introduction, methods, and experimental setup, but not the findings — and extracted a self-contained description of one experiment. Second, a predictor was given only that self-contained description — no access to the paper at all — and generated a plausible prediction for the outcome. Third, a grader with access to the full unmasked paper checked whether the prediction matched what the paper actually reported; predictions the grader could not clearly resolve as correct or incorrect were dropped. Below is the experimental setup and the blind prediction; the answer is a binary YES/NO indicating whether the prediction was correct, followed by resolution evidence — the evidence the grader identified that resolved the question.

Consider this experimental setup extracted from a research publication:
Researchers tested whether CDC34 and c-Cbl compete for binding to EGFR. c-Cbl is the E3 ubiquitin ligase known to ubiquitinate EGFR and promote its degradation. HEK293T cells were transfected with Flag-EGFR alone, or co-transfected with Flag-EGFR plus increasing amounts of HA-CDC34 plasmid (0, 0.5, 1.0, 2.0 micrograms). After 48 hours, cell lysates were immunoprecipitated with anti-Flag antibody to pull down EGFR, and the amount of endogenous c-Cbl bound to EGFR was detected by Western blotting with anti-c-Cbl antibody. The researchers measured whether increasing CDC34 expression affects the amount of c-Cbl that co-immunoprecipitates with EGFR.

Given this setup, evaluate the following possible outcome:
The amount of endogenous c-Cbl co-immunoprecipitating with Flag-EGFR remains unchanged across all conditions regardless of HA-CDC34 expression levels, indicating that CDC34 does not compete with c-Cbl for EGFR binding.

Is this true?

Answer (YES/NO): NO